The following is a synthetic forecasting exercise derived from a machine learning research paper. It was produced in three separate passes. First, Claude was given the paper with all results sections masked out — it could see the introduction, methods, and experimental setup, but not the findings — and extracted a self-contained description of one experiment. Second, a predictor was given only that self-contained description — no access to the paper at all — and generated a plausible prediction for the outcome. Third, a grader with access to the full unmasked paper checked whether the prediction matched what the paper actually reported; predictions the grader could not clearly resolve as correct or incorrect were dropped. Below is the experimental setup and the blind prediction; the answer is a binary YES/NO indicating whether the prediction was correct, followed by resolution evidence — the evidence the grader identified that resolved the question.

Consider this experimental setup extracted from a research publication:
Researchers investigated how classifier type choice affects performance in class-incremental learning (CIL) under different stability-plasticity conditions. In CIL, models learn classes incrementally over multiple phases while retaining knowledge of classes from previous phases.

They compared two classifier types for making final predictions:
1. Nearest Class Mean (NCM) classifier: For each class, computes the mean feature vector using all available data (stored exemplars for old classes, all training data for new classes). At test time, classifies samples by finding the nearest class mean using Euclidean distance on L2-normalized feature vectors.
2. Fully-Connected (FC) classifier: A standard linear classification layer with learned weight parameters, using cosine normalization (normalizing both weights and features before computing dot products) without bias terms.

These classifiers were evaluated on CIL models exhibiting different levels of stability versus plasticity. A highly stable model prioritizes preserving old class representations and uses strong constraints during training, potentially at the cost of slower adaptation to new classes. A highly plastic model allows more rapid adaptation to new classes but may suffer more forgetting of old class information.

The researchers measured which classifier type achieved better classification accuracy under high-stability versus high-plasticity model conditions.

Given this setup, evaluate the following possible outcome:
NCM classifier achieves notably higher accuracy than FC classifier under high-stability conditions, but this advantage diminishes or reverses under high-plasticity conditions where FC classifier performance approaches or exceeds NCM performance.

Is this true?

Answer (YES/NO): NO